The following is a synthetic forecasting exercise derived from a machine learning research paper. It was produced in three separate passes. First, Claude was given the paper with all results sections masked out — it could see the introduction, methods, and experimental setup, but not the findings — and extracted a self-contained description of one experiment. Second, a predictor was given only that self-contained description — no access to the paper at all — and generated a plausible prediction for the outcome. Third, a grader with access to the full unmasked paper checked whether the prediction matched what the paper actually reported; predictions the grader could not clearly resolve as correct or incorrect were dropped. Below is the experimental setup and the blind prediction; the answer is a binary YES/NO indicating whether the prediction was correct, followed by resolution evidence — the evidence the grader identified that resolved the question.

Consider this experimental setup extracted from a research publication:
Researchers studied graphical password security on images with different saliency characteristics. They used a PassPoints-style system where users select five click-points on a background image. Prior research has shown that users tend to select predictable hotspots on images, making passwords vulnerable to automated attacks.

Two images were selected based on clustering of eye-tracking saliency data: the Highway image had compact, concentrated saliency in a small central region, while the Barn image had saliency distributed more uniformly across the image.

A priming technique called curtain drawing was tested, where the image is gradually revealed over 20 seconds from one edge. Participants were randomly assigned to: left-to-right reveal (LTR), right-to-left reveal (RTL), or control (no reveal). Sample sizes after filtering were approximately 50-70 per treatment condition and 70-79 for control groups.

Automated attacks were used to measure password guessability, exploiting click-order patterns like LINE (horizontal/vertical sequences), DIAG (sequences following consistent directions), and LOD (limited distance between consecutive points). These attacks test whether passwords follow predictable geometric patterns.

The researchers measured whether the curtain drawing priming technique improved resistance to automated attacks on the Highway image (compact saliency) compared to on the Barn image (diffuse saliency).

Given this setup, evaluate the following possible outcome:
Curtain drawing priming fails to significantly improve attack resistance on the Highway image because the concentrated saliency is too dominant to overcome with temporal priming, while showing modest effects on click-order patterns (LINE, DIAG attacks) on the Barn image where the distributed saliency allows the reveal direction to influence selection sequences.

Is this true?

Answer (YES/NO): NO